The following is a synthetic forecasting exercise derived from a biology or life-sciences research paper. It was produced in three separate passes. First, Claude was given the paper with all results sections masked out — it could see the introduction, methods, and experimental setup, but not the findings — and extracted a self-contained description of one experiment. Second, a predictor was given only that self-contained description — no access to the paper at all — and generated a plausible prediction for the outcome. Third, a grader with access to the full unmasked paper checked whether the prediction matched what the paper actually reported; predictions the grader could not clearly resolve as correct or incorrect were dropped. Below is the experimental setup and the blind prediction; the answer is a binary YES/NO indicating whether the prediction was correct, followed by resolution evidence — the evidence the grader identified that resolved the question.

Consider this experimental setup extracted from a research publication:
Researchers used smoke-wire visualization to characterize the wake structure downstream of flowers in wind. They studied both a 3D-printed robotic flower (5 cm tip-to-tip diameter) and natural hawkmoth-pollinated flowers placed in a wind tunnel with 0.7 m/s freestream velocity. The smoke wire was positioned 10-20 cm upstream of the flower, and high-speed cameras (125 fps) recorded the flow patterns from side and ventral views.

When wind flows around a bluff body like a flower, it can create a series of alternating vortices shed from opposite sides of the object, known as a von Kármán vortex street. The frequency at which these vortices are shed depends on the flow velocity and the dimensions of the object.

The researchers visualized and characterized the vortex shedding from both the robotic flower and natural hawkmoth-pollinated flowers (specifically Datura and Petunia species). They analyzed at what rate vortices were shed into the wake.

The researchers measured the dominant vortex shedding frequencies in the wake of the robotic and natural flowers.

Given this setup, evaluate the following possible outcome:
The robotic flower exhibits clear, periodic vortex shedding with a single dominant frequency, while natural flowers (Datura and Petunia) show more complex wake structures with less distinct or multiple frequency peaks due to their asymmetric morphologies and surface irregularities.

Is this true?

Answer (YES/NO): NO